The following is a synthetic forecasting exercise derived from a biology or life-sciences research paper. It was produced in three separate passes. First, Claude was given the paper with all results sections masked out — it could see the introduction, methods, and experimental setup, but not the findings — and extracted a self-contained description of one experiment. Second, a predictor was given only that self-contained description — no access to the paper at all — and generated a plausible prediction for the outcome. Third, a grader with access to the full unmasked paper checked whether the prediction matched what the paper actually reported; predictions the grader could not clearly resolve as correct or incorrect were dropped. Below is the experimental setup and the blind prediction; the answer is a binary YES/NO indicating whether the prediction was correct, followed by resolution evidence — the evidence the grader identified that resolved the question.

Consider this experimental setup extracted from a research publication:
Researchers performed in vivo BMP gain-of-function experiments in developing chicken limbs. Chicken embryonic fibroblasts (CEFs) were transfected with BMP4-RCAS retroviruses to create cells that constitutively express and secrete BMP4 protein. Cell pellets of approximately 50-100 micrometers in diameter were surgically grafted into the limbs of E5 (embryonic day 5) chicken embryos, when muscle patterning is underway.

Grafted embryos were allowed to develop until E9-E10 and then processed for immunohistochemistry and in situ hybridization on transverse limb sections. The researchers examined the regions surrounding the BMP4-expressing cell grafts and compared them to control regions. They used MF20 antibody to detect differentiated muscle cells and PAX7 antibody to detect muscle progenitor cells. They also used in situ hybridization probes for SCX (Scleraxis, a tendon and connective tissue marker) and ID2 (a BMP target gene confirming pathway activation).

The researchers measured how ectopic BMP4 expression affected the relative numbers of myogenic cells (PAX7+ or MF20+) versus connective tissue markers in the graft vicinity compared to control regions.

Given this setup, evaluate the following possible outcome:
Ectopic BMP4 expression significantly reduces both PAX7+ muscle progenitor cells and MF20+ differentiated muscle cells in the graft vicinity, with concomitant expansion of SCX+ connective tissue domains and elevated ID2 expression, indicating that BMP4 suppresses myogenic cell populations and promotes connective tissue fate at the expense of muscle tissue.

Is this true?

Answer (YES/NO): NO